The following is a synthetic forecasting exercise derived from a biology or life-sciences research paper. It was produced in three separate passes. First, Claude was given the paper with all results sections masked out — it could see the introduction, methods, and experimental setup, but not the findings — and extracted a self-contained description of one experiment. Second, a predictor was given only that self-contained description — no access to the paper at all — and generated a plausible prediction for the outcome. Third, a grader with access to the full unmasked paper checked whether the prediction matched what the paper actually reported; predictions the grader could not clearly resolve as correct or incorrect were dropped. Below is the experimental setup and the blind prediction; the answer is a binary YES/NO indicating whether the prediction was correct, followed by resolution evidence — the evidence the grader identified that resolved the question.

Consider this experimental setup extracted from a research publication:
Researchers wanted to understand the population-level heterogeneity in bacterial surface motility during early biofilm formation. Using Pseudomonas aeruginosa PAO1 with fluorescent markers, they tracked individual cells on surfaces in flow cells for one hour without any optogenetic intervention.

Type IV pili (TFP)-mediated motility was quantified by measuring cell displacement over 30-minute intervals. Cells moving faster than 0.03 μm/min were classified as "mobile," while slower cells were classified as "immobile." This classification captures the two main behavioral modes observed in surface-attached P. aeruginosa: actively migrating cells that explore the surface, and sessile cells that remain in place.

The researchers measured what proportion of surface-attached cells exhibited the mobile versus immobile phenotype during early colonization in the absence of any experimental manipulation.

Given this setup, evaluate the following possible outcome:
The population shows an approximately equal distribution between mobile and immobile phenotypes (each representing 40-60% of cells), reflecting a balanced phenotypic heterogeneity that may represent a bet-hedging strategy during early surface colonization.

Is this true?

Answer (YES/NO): NO